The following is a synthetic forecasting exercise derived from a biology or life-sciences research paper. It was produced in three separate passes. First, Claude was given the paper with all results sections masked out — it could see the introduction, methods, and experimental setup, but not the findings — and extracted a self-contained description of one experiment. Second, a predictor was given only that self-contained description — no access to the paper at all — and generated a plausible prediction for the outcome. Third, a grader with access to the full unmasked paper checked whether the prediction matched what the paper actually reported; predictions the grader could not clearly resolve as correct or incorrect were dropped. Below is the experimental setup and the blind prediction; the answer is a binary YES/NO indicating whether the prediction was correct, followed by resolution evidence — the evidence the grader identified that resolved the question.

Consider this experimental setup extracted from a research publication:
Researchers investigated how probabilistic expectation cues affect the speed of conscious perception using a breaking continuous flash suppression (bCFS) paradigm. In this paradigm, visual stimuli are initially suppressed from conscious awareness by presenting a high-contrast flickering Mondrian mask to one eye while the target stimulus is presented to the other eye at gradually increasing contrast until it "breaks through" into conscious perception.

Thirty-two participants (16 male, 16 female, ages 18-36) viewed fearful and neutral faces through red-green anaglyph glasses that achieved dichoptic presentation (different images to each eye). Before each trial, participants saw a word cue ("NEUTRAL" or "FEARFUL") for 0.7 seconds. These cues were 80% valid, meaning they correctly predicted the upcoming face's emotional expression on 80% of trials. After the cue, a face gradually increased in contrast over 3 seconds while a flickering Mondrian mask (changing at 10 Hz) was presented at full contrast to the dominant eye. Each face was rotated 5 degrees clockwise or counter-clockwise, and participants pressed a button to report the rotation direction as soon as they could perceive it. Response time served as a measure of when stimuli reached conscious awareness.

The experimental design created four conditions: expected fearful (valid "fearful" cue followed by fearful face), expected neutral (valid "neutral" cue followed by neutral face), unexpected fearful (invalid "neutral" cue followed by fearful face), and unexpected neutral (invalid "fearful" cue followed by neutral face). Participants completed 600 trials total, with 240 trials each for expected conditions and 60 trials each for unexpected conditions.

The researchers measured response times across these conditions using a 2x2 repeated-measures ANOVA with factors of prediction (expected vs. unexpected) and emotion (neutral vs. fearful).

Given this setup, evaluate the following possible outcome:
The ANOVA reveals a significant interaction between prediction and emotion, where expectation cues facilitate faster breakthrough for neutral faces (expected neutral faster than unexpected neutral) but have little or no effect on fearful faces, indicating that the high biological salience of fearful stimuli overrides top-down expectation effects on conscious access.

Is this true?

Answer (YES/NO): NO